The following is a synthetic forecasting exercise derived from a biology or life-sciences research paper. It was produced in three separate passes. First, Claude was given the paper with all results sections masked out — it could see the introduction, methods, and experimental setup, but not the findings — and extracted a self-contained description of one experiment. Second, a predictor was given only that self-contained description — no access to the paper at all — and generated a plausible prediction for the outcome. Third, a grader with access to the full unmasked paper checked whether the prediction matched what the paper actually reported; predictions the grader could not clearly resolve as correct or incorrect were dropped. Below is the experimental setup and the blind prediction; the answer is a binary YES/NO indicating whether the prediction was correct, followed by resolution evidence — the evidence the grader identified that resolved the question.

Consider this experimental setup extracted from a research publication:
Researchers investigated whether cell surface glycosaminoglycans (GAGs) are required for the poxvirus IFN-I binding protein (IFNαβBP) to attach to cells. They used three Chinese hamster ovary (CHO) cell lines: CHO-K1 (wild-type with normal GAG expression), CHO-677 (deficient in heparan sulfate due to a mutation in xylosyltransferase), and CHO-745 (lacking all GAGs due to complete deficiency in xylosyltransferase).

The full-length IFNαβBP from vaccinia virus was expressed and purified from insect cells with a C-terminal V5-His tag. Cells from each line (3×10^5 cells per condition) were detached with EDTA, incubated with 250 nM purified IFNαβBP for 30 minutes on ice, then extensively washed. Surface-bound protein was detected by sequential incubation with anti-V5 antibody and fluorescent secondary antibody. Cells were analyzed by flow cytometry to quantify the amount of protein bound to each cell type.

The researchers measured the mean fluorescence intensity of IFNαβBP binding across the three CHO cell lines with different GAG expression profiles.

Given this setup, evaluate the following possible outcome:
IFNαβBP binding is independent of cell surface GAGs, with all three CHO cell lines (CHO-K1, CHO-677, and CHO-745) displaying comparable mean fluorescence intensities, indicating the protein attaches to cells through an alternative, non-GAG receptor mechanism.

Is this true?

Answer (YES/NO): NO